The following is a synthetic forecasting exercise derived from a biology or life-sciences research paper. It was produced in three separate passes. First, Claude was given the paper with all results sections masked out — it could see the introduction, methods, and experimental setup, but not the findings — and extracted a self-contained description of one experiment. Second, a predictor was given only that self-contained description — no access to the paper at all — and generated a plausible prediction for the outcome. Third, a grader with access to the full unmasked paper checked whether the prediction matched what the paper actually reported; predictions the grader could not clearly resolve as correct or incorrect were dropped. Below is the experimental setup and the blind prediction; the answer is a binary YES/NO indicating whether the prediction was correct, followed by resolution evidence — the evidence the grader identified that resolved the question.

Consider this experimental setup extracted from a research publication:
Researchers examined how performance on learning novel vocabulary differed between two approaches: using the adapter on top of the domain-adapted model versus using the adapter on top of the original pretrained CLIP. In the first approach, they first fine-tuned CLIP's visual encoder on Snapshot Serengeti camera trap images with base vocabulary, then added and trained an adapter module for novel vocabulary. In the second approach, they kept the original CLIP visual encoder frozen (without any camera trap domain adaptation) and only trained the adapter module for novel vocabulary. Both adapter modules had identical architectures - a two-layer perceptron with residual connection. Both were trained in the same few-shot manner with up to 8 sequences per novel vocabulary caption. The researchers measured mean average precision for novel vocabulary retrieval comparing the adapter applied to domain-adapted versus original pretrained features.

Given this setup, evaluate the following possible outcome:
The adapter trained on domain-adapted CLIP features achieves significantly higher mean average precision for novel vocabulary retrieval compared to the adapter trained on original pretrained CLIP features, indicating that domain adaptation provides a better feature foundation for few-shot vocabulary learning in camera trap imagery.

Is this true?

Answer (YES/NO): YES